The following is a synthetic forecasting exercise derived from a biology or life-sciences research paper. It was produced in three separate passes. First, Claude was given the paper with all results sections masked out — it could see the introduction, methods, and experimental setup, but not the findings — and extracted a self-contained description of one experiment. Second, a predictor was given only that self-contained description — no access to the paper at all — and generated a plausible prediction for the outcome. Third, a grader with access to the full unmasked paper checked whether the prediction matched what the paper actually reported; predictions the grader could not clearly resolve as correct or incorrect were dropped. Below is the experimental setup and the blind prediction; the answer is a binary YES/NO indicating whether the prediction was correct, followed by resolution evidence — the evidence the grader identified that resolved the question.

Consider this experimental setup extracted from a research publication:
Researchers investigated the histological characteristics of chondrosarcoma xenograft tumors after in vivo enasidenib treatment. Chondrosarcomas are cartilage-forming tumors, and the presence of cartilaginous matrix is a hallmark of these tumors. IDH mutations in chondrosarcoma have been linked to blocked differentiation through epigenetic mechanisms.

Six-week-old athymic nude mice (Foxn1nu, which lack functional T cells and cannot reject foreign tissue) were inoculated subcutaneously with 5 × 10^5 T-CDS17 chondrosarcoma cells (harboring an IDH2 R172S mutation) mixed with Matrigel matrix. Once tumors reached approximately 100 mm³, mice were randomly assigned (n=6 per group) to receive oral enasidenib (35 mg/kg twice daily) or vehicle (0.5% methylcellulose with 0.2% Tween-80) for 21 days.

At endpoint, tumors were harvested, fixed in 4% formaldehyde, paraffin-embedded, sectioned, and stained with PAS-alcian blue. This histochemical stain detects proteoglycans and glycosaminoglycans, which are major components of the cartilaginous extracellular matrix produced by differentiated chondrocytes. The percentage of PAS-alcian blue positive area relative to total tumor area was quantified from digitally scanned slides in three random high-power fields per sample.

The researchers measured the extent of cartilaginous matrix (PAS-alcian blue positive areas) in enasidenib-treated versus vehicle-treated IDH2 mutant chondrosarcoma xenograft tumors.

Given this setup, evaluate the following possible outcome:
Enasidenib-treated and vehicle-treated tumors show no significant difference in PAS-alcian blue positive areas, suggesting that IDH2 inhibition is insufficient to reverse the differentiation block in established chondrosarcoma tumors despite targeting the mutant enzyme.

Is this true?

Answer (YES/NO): YES